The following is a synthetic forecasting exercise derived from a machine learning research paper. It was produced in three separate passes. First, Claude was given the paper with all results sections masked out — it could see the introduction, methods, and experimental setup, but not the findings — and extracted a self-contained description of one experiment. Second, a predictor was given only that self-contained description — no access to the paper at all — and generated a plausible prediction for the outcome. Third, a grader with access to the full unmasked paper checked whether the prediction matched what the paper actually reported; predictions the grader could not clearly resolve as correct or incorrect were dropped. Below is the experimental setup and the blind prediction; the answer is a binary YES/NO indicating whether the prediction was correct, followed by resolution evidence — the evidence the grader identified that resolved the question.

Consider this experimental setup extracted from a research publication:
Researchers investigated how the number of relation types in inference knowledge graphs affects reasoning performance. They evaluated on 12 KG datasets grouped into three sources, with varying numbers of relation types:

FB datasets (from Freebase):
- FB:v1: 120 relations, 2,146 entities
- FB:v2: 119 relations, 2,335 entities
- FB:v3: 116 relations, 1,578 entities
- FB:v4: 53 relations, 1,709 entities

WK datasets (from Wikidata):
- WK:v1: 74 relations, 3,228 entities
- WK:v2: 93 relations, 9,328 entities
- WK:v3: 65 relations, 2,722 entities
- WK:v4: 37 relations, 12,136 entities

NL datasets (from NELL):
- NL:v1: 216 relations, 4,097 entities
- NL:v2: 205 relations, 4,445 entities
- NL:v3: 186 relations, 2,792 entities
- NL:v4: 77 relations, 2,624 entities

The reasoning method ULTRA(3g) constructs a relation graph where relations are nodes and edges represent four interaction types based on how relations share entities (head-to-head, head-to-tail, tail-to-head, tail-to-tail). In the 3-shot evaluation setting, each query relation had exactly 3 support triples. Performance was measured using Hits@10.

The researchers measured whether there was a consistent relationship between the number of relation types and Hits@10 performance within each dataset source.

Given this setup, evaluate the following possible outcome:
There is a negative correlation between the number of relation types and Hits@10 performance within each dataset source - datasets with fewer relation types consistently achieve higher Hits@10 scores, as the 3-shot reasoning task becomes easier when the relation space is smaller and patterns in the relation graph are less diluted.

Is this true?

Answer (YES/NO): NO